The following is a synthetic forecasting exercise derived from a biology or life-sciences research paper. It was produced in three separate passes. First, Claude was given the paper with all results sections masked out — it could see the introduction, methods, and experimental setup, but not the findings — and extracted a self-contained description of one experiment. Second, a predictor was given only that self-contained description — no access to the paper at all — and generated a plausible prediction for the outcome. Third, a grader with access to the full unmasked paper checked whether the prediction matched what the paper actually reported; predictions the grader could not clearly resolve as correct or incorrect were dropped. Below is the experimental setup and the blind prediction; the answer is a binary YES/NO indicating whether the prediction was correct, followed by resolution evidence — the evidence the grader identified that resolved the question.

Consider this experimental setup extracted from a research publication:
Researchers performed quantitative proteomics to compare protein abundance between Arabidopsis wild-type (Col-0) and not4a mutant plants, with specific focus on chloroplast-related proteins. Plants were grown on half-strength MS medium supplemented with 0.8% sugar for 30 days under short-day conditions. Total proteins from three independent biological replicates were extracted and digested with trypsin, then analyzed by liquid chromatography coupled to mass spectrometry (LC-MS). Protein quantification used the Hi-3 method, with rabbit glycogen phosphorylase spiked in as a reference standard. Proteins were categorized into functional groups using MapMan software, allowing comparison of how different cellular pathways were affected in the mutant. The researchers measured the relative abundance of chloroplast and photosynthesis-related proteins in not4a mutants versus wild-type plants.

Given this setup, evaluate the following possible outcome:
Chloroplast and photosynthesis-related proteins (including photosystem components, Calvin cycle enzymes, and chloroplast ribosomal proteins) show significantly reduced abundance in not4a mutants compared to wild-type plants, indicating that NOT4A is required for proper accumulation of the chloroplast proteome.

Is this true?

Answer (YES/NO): YES